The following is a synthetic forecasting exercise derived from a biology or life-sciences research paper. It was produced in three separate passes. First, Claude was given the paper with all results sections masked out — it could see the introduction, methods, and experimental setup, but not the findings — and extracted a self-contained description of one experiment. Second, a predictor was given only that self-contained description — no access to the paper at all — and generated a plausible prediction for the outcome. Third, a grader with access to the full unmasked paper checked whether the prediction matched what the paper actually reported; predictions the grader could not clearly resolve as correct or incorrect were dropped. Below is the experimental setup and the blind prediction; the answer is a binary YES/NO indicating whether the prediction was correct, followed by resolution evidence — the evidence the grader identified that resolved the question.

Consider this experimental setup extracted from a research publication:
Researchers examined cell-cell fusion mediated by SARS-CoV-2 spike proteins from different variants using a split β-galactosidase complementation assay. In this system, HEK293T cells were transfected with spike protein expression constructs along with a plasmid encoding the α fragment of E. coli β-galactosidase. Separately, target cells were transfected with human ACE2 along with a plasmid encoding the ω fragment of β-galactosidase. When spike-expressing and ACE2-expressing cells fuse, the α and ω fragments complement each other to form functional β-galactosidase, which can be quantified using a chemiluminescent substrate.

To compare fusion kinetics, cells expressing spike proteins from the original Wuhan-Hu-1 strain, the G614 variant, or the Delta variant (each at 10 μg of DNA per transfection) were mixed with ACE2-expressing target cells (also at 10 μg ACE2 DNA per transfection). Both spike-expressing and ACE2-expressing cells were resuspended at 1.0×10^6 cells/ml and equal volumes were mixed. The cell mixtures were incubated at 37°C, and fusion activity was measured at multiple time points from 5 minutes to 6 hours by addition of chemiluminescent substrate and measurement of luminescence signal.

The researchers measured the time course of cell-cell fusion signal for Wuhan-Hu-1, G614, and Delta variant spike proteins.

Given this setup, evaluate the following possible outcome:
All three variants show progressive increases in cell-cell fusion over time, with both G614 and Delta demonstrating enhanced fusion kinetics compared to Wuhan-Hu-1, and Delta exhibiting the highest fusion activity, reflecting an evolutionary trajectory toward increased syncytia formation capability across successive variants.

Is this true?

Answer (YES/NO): NO